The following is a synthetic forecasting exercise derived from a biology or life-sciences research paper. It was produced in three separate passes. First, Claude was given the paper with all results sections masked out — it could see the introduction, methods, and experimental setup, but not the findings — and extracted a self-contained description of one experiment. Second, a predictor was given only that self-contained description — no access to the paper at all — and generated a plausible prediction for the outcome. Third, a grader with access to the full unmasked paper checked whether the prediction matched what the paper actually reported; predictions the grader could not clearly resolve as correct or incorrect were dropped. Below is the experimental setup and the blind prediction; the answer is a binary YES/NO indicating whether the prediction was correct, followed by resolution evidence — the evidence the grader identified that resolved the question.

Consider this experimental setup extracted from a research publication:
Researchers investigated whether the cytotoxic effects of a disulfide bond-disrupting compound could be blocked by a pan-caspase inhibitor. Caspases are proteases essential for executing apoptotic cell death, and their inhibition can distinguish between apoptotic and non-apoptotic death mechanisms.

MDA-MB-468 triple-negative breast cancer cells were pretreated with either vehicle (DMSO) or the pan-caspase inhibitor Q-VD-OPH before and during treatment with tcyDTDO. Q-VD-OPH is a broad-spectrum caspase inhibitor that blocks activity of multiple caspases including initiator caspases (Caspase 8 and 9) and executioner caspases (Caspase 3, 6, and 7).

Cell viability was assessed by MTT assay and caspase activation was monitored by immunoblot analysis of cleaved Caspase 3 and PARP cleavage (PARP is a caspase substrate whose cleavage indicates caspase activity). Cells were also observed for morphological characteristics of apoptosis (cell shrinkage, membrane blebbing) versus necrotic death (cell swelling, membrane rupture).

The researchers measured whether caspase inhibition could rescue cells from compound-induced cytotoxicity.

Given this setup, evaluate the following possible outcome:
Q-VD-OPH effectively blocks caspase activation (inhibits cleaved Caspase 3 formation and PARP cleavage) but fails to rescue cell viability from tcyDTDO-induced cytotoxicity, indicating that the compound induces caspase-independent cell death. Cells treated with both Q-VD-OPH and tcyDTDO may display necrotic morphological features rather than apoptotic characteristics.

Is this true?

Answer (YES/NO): NO